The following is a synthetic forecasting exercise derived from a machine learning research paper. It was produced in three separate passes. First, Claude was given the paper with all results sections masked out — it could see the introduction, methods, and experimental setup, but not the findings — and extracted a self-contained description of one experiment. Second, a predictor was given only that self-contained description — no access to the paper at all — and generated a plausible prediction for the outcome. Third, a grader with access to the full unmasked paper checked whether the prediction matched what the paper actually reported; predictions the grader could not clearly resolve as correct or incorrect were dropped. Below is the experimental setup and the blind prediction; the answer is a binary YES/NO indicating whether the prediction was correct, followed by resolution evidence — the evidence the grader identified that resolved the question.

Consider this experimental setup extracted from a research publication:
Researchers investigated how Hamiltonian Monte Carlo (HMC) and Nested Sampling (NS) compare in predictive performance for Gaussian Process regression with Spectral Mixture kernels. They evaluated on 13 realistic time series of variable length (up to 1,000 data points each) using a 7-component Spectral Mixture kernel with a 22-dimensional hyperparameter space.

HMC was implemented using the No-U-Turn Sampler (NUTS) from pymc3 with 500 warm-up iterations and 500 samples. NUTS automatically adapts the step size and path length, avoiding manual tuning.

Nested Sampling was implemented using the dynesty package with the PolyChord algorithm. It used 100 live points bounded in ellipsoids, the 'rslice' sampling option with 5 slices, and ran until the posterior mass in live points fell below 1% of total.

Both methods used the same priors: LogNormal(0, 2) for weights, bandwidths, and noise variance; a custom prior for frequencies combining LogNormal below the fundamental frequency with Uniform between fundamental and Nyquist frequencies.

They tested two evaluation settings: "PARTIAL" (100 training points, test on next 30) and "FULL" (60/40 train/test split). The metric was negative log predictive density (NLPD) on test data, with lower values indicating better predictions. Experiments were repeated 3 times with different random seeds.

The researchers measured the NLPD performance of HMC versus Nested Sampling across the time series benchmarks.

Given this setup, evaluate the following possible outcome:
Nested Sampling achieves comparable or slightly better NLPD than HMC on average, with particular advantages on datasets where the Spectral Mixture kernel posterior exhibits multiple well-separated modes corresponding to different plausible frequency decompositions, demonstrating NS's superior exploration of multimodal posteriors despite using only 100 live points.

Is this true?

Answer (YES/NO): NO